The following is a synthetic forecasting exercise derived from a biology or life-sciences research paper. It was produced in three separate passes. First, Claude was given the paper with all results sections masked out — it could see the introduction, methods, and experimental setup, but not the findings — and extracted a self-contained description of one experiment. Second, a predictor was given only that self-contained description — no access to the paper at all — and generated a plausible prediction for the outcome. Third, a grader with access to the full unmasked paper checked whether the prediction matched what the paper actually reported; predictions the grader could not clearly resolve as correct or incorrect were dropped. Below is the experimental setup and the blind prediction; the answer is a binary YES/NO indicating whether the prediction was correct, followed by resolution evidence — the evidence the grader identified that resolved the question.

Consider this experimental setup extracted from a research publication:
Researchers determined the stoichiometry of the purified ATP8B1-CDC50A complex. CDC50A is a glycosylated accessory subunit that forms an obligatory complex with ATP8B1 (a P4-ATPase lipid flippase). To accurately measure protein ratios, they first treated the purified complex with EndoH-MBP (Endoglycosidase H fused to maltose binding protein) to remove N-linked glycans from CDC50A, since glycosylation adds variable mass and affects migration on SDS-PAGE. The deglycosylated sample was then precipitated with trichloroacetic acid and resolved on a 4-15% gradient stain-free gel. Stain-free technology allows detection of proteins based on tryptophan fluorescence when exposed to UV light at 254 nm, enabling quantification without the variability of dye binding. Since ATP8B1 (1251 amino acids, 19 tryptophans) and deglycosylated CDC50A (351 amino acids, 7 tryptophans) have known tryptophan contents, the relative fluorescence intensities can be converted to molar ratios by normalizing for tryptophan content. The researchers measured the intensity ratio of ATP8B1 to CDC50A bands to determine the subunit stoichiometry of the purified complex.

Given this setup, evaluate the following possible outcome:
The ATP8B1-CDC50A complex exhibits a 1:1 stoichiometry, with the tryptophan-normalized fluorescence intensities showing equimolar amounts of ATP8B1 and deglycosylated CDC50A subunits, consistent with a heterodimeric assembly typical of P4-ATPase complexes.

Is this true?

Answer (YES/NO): YES